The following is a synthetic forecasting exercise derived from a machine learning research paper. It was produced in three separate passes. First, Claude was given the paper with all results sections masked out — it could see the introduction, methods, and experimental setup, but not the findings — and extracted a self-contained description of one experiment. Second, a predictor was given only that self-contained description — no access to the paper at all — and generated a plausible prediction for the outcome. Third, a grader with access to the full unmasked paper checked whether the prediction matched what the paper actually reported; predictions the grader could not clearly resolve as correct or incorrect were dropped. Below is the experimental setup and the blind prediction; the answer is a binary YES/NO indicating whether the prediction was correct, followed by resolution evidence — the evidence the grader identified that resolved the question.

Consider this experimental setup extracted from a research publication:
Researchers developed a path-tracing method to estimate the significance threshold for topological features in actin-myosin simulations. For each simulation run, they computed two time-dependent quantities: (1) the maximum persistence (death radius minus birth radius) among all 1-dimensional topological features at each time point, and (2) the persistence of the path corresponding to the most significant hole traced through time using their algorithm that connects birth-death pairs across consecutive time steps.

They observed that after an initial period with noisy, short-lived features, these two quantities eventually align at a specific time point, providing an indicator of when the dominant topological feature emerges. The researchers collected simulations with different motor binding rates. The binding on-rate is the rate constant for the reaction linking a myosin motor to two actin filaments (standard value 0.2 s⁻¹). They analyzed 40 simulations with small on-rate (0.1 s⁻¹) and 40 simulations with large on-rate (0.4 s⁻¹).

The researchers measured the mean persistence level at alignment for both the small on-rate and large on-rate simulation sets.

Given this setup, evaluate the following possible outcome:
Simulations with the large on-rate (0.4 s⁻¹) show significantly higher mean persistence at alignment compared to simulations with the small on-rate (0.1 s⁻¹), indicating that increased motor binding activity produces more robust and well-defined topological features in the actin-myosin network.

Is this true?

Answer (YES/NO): NO